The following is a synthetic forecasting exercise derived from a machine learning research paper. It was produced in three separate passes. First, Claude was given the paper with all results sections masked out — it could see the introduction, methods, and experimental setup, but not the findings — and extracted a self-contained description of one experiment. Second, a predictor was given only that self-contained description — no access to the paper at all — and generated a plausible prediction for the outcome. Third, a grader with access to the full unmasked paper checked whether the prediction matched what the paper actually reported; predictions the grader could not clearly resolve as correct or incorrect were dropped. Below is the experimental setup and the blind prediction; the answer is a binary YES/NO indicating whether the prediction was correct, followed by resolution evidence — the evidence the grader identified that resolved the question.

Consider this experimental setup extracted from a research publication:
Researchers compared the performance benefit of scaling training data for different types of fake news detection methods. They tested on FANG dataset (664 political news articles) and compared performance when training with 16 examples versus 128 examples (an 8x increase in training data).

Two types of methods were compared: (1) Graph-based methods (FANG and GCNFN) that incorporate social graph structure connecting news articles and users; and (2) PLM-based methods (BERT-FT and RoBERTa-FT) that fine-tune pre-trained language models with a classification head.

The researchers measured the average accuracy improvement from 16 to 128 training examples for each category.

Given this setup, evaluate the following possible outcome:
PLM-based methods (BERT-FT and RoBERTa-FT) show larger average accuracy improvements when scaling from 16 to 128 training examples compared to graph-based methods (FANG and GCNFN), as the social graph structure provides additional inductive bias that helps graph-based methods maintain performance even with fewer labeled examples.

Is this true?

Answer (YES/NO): NO